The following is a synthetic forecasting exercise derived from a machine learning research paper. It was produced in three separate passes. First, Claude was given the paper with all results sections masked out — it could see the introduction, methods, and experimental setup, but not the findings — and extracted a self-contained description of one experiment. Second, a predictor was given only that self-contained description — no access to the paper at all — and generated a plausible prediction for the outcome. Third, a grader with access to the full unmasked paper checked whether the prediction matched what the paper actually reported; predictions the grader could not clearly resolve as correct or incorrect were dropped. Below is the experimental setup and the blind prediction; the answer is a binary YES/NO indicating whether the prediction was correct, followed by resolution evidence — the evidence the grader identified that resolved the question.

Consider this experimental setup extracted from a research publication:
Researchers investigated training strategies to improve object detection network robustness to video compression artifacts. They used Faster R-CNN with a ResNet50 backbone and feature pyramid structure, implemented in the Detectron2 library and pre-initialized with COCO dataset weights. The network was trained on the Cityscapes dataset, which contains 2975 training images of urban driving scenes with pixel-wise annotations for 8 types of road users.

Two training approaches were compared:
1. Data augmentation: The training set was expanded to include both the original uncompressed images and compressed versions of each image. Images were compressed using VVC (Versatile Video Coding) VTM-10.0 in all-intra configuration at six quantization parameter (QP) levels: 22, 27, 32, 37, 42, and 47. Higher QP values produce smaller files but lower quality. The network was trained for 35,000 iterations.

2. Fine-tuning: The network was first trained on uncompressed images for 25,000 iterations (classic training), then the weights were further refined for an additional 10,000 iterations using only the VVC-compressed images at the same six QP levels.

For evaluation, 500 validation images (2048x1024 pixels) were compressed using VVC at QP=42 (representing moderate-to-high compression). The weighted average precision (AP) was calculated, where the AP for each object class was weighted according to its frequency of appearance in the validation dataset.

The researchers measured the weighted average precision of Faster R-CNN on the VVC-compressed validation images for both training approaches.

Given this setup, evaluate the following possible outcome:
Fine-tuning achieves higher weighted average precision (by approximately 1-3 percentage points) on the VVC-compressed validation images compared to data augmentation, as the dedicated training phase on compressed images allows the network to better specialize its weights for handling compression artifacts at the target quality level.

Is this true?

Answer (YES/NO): NO